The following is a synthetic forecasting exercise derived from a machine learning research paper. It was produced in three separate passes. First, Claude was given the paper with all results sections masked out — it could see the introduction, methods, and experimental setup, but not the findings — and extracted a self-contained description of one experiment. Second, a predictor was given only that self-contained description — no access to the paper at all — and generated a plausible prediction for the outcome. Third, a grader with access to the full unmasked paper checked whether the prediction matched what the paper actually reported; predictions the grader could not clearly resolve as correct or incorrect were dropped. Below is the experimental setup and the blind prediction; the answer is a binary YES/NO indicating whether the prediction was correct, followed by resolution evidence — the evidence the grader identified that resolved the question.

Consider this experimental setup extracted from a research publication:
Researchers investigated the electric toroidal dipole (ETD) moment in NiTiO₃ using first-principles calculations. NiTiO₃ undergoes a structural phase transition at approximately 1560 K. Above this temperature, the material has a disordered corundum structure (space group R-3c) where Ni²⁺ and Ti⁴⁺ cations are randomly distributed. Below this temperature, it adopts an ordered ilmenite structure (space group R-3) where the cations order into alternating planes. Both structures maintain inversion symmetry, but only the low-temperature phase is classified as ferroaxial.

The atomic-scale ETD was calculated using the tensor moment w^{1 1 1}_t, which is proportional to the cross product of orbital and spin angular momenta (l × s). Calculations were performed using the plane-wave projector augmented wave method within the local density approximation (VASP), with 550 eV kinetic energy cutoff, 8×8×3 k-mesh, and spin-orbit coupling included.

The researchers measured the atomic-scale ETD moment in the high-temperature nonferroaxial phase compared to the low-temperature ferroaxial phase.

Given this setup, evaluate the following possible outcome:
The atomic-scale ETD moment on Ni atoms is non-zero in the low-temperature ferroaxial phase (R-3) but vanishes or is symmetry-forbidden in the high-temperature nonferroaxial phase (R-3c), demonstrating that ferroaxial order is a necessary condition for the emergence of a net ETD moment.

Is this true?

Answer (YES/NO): NO